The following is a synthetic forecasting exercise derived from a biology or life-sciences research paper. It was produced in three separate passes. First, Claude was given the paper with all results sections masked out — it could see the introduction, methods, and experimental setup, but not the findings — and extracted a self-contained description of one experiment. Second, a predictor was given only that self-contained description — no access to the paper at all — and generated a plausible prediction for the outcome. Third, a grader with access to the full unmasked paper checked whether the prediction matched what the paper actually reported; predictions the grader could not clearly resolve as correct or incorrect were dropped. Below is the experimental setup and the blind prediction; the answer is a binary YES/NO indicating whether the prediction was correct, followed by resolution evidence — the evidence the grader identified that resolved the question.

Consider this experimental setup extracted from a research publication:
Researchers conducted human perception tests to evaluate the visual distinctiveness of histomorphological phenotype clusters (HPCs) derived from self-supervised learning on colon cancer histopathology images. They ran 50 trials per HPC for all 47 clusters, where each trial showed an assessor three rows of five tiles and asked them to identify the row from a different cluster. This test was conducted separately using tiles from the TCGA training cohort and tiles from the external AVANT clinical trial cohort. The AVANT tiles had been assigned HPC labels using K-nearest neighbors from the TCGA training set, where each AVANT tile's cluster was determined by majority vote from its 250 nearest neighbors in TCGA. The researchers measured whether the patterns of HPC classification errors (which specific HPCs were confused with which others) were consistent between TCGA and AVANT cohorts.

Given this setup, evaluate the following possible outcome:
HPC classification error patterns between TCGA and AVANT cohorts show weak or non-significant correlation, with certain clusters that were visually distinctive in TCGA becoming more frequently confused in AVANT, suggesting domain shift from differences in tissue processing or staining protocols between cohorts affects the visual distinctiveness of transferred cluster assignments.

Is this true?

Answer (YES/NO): NO